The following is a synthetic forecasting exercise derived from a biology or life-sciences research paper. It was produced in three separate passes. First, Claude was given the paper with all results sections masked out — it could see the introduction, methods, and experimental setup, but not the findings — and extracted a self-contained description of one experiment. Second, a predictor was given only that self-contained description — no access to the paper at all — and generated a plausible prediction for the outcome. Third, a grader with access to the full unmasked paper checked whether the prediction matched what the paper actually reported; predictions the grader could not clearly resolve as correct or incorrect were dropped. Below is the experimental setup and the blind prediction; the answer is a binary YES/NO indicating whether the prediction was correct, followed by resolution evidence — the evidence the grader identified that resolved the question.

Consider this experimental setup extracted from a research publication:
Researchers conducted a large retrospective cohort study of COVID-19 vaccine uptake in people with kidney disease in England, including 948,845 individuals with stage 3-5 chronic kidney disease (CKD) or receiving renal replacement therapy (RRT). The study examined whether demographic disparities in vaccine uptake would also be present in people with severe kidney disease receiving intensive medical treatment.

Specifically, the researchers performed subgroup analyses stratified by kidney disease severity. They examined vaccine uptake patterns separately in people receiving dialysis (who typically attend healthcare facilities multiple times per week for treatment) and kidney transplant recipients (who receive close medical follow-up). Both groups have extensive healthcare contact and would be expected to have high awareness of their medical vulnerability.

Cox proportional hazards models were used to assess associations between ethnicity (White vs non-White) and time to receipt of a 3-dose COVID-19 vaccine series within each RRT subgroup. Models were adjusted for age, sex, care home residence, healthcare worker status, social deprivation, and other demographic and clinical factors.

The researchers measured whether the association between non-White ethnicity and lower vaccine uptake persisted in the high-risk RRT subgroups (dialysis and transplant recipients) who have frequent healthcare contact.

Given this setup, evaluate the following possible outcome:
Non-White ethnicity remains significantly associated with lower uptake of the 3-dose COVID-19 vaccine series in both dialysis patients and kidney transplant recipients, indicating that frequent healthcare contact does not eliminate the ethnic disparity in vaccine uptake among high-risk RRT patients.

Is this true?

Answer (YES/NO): YES